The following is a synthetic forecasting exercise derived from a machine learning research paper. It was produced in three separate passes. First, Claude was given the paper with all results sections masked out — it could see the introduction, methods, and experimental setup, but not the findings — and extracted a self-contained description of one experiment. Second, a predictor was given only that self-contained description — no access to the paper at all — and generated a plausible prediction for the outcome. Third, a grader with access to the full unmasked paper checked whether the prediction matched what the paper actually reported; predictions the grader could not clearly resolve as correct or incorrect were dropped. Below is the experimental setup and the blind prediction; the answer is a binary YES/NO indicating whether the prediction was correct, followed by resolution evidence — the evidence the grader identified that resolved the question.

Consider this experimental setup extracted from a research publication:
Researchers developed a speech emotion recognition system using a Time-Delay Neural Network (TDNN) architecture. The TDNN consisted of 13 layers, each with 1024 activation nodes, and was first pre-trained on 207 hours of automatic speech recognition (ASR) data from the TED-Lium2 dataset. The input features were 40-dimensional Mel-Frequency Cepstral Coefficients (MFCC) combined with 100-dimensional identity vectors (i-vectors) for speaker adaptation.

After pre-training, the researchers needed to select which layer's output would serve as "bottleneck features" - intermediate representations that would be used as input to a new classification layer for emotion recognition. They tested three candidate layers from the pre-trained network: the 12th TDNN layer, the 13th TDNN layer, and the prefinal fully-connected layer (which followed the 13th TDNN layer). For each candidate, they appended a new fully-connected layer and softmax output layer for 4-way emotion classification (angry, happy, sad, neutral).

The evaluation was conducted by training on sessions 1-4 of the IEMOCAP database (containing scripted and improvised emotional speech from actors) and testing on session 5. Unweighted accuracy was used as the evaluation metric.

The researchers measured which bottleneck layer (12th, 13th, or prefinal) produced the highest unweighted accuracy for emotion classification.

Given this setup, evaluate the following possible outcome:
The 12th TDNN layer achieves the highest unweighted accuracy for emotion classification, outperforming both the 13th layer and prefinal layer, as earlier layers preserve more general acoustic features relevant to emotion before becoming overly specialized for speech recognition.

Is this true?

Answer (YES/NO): YES